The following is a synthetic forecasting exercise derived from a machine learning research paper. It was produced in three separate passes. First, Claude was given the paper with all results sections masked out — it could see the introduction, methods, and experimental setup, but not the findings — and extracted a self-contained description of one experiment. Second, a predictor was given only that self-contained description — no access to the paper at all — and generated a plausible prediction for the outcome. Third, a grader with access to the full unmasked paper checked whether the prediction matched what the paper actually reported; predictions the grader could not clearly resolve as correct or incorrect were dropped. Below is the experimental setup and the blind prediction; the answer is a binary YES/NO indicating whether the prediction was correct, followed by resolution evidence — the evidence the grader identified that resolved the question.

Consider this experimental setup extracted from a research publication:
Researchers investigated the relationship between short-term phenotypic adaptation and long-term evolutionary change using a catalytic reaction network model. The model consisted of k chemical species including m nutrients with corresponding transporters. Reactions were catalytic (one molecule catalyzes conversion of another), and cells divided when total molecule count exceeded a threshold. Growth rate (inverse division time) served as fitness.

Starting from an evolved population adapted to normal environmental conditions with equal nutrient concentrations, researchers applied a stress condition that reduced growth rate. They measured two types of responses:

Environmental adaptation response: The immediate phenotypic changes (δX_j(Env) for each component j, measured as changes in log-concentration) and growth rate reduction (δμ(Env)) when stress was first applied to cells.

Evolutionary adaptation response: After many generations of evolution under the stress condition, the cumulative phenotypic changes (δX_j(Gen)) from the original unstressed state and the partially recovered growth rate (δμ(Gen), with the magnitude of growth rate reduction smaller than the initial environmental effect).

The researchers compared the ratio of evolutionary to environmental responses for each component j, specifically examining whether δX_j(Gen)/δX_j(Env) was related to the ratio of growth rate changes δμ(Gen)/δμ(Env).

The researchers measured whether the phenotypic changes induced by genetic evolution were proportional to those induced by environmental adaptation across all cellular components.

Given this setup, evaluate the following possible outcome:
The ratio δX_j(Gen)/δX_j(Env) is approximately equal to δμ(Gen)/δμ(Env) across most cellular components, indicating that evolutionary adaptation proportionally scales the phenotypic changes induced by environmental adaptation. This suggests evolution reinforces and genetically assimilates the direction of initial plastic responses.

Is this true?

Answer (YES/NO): YES